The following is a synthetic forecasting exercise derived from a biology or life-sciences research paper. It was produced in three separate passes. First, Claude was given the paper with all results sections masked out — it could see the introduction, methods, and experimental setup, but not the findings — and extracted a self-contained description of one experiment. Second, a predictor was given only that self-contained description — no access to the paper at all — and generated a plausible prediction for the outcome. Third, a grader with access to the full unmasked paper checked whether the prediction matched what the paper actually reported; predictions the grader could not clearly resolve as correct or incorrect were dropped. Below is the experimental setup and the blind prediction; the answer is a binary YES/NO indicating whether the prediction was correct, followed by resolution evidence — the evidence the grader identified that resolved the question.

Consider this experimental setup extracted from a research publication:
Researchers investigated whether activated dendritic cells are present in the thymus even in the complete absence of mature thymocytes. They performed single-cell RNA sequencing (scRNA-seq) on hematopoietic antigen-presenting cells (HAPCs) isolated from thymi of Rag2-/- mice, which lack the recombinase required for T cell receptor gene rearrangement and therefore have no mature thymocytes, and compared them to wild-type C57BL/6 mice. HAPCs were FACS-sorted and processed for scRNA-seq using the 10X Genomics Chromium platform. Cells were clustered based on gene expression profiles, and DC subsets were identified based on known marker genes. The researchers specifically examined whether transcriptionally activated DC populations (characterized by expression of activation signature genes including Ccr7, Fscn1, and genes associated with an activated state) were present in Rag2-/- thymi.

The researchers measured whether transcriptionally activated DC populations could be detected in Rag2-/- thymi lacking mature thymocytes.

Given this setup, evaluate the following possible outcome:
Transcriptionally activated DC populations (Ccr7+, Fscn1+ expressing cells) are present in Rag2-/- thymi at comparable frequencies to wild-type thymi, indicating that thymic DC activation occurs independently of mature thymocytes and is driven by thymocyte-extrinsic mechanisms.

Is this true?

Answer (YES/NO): NO